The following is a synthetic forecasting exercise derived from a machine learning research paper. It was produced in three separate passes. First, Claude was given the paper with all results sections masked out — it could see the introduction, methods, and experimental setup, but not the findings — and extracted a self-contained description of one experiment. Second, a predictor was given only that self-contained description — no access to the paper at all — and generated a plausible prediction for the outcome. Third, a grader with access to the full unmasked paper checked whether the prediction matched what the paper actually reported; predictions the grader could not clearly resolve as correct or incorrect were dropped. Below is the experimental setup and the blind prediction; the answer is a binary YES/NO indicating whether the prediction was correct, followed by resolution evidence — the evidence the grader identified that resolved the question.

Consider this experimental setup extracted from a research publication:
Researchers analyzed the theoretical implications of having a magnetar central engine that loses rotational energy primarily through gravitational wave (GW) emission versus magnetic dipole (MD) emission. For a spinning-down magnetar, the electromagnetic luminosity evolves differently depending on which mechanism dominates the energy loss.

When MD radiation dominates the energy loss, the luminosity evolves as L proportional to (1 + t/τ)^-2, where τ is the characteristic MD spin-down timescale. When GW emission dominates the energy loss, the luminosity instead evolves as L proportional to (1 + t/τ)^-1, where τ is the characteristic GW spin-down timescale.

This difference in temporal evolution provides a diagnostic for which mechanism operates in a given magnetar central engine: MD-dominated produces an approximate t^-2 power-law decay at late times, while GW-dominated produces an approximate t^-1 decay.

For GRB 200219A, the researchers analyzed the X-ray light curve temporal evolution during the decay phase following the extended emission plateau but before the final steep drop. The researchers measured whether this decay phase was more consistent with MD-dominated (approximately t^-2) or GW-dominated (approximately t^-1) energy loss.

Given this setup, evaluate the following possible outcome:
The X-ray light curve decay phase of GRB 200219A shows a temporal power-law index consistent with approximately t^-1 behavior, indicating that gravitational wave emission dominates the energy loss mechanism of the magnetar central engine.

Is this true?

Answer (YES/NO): YES